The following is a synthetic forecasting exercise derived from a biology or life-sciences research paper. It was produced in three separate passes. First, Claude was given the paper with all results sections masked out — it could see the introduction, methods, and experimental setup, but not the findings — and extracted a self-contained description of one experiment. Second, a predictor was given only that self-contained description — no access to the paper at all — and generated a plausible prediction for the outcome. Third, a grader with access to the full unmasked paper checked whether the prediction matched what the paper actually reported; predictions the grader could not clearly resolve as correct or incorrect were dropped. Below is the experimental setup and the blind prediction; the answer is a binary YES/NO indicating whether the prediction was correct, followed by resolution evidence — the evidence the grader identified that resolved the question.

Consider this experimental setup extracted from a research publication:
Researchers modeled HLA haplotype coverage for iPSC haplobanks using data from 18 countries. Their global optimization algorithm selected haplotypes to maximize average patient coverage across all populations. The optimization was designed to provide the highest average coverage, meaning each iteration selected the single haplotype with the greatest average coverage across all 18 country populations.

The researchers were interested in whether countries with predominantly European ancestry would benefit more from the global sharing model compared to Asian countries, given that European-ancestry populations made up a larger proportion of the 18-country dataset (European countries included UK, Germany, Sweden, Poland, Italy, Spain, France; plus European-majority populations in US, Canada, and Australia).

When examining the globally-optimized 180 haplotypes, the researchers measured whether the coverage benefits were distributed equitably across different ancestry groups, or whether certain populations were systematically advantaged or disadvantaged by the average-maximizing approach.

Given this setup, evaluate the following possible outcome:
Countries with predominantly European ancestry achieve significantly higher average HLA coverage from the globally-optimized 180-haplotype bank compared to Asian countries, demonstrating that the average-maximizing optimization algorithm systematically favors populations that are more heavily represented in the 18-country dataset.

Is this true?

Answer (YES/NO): YES